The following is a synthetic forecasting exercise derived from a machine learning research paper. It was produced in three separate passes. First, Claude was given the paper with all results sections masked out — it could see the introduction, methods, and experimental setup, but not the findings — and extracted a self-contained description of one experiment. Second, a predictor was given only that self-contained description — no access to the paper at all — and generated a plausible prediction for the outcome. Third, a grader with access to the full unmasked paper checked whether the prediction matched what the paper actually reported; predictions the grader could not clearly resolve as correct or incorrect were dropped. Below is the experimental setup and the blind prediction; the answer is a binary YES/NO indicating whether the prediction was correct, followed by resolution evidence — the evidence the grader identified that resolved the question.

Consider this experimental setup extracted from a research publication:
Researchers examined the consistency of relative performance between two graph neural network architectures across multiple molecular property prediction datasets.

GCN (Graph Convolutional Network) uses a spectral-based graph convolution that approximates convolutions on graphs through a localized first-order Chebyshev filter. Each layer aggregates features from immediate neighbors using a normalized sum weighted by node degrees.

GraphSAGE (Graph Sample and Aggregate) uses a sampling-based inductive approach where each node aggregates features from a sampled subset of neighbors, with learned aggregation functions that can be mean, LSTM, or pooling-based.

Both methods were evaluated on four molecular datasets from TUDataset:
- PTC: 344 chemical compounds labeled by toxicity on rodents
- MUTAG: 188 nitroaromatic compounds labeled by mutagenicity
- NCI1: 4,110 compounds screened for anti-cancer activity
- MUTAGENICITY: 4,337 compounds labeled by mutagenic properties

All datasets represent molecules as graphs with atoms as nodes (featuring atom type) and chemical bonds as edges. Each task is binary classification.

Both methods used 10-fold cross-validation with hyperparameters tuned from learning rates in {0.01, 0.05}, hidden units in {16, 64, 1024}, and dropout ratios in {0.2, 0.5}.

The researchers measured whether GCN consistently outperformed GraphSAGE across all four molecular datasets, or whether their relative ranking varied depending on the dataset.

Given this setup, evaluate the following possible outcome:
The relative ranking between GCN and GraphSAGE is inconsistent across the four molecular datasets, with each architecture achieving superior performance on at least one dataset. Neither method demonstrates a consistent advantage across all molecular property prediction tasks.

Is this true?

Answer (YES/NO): NO